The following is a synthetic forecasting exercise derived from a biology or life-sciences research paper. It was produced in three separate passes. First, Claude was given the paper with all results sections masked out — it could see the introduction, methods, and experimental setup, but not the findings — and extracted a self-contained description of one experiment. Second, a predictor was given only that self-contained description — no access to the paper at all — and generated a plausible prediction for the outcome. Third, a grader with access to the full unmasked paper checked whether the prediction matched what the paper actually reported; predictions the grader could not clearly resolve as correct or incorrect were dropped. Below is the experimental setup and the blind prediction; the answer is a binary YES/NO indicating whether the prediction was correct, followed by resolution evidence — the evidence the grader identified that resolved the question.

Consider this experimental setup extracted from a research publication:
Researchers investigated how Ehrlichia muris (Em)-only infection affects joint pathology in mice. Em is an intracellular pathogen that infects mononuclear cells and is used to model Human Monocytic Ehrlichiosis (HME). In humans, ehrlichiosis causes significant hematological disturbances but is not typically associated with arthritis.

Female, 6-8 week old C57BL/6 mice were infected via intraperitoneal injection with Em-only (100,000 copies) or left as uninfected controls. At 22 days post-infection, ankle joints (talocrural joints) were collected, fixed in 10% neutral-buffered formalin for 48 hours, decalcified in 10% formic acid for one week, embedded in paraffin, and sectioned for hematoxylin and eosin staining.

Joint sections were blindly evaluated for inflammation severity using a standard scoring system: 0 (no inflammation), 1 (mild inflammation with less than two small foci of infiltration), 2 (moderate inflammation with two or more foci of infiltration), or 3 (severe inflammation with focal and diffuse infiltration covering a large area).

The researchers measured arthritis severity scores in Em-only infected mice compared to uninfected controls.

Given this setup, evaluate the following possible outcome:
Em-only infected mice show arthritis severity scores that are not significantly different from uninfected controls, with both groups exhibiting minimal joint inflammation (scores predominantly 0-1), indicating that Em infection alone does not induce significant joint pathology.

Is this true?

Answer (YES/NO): YES